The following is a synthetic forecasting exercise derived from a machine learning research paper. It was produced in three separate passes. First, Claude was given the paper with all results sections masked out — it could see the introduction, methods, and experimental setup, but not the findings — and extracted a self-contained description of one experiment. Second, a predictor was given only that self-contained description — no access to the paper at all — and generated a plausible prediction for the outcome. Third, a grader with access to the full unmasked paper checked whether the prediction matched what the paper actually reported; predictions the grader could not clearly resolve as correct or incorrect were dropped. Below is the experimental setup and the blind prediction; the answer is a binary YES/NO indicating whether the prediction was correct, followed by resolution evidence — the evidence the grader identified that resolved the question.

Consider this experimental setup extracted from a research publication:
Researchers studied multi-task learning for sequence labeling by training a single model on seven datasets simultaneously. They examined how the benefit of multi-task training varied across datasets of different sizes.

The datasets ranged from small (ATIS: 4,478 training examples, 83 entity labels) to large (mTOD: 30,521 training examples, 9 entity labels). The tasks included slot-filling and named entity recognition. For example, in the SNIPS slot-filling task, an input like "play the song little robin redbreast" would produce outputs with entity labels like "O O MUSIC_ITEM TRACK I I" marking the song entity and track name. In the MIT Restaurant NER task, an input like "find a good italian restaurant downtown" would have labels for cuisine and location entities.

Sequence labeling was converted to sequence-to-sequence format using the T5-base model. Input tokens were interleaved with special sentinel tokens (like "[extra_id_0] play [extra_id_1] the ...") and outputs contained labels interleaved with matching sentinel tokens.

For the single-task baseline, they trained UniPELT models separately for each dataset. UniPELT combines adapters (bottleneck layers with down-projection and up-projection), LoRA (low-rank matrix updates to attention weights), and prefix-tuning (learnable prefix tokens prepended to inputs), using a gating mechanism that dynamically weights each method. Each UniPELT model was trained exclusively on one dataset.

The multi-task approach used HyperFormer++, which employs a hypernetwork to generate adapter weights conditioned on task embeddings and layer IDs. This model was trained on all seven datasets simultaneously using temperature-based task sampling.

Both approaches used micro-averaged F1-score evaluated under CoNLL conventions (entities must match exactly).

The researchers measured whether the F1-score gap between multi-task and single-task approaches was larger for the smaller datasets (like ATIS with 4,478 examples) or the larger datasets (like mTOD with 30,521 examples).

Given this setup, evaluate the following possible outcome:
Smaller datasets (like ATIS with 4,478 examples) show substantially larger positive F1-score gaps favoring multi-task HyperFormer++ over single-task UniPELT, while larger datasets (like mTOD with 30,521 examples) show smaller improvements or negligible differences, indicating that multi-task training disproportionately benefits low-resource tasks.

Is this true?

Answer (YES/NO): NO